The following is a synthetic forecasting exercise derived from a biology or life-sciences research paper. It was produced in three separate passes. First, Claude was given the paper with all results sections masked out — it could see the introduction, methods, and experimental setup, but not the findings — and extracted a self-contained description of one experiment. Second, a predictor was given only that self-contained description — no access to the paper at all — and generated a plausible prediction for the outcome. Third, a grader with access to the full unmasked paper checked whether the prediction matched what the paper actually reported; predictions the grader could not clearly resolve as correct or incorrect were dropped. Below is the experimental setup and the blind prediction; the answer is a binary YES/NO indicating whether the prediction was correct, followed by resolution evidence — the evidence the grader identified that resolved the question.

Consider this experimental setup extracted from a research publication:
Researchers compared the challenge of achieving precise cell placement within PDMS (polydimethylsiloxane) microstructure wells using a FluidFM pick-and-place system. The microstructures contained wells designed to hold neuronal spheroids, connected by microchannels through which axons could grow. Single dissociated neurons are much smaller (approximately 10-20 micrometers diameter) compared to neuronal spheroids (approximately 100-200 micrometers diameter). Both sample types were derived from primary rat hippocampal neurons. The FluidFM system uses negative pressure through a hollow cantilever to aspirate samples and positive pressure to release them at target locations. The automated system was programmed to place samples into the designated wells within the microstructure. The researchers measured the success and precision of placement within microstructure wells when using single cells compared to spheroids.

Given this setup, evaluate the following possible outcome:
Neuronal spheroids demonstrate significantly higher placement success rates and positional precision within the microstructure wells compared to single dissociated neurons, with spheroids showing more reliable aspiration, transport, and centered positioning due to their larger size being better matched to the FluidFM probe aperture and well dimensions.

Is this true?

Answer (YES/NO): NO